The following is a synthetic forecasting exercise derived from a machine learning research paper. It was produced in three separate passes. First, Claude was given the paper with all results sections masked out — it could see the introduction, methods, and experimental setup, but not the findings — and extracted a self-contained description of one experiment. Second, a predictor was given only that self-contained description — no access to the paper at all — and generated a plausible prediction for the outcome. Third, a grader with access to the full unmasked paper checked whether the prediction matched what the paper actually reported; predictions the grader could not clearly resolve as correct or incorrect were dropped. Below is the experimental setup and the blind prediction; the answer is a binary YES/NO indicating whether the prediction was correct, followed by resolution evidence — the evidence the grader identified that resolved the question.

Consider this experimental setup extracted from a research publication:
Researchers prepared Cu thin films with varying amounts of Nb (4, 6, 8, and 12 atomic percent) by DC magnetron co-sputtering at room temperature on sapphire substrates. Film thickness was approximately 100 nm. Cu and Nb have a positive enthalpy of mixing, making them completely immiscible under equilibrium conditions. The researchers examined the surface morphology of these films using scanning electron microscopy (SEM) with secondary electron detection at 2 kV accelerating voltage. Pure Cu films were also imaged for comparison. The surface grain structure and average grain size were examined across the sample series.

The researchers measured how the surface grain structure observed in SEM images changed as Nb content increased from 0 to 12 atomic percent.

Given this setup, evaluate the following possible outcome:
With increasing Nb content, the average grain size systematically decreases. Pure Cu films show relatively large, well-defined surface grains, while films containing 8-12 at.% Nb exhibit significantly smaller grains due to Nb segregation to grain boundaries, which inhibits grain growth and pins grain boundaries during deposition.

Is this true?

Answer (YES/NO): NO